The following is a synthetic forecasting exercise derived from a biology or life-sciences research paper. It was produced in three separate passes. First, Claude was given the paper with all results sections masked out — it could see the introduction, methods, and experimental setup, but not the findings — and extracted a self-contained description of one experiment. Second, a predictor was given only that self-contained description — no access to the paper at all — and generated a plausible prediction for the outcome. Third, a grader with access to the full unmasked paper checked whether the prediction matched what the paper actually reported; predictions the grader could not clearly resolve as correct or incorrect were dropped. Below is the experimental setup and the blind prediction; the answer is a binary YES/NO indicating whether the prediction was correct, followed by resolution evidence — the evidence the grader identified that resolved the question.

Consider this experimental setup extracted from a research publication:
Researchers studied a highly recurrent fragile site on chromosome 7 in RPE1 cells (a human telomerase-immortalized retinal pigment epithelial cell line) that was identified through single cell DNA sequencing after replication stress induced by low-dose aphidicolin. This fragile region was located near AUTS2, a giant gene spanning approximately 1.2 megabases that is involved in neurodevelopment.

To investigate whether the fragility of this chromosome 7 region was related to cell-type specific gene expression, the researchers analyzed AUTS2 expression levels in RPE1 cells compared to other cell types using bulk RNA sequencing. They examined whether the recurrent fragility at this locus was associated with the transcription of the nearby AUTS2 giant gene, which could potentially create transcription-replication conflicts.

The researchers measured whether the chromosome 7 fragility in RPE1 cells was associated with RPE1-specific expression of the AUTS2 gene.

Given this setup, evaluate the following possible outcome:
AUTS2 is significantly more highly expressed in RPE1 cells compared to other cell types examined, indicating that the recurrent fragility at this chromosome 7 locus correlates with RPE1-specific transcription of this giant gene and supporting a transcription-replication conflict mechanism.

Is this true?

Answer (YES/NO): YES